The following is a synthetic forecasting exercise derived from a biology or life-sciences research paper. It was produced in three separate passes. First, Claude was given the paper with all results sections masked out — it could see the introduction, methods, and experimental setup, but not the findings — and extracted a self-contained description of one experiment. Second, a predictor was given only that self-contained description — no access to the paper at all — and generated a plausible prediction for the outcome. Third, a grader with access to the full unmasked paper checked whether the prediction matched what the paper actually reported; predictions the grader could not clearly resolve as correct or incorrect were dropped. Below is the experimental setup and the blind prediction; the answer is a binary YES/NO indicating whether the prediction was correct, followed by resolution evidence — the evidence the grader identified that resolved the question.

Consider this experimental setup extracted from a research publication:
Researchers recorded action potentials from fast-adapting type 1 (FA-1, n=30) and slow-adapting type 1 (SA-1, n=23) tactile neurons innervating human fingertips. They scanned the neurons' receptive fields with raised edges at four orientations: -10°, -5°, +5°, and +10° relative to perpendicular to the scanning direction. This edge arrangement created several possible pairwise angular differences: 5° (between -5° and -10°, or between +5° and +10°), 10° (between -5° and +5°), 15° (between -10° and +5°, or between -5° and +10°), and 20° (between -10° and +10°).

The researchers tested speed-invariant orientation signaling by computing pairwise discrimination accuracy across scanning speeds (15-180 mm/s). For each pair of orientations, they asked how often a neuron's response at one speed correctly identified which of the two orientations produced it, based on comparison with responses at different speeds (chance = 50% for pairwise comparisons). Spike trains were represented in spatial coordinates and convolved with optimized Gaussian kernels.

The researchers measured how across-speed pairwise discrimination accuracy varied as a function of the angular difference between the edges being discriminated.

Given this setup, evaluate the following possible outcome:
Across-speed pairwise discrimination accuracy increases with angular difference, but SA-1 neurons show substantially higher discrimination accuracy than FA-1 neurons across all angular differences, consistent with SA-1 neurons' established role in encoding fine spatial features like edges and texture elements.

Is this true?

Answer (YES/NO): NO